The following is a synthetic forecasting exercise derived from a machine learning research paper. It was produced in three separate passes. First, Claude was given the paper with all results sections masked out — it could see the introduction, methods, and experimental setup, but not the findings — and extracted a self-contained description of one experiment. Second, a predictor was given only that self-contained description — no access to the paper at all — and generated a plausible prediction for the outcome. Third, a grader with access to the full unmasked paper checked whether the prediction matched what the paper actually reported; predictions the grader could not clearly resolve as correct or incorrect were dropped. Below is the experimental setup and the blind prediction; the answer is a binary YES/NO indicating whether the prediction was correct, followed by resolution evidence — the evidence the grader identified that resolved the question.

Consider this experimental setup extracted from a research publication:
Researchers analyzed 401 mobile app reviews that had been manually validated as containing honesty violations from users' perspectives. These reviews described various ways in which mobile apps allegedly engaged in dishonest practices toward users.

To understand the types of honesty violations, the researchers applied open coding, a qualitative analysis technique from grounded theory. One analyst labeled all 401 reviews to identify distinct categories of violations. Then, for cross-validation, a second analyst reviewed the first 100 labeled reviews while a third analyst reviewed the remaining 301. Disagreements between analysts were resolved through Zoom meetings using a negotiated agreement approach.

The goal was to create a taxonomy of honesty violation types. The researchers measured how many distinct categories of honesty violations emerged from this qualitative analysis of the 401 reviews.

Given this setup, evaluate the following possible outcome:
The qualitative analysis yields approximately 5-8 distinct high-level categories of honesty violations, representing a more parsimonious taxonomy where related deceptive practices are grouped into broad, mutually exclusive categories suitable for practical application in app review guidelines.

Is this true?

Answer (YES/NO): NO